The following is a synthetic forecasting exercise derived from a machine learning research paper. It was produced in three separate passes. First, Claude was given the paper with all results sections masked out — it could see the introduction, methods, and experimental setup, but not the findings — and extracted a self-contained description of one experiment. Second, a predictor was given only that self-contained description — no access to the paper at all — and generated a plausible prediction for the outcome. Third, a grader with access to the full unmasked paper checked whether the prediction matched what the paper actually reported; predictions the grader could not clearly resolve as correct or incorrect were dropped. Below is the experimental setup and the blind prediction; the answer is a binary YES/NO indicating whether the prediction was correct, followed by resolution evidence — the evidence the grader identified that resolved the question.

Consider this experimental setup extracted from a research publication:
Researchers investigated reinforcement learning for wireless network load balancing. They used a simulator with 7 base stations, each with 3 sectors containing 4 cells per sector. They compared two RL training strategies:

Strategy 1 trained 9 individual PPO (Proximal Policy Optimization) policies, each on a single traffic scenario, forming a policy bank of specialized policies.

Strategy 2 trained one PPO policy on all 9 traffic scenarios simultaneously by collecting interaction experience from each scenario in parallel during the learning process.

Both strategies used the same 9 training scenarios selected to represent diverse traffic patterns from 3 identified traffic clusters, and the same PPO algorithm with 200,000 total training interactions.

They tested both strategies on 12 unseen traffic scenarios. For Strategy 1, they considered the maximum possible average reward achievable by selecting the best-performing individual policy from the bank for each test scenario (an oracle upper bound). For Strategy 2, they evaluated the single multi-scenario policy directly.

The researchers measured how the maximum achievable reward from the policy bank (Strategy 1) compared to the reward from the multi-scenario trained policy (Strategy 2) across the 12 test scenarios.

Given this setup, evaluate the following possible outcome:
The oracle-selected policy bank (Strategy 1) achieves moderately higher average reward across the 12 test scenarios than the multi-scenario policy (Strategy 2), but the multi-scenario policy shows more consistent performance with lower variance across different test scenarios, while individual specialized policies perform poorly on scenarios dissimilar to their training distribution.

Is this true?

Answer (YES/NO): NO